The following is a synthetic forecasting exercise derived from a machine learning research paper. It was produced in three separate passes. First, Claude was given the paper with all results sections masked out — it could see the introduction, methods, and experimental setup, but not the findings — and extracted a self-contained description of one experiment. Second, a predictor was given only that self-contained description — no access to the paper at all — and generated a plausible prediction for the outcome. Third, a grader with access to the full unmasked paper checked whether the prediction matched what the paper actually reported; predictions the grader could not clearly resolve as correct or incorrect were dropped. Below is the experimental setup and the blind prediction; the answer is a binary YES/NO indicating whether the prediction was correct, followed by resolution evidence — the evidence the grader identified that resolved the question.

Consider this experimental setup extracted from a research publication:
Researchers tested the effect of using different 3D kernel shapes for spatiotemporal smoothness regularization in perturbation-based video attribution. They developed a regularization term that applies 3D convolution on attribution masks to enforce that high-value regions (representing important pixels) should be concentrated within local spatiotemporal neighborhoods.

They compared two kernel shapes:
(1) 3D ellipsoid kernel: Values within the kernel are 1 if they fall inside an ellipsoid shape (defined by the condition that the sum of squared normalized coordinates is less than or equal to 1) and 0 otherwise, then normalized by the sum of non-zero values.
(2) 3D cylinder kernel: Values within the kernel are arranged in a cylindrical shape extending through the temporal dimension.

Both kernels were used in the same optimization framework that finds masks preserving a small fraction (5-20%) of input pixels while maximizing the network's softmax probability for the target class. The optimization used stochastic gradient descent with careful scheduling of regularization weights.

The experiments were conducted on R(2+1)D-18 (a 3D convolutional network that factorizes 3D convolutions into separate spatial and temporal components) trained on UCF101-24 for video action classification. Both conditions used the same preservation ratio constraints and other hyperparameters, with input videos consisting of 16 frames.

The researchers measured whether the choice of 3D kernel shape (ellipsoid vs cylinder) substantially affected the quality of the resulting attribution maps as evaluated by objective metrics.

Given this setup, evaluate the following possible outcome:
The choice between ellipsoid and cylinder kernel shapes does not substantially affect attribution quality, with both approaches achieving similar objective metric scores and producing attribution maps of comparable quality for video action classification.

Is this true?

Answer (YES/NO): YES